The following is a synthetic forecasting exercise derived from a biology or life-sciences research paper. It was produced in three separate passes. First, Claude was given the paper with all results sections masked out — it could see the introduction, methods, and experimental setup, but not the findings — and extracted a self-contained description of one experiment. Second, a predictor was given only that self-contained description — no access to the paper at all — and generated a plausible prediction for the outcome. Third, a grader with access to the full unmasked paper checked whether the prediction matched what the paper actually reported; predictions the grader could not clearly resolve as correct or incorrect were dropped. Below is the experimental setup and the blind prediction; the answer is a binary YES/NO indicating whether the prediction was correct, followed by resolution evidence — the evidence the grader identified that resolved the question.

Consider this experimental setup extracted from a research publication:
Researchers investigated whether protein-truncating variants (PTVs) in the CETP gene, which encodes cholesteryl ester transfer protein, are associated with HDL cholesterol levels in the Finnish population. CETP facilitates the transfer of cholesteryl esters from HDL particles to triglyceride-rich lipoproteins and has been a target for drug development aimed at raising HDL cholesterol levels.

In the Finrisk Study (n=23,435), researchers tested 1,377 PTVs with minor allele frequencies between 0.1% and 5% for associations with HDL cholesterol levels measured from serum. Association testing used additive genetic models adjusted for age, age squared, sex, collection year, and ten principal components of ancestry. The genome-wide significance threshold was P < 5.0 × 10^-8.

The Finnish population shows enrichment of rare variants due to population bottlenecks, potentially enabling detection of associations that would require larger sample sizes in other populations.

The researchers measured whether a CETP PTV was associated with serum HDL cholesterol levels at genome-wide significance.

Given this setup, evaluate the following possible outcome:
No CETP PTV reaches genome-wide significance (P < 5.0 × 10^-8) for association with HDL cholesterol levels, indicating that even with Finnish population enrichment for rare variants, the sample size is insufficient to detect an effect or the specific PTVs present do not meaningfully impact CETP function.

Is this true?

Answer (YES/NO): NO